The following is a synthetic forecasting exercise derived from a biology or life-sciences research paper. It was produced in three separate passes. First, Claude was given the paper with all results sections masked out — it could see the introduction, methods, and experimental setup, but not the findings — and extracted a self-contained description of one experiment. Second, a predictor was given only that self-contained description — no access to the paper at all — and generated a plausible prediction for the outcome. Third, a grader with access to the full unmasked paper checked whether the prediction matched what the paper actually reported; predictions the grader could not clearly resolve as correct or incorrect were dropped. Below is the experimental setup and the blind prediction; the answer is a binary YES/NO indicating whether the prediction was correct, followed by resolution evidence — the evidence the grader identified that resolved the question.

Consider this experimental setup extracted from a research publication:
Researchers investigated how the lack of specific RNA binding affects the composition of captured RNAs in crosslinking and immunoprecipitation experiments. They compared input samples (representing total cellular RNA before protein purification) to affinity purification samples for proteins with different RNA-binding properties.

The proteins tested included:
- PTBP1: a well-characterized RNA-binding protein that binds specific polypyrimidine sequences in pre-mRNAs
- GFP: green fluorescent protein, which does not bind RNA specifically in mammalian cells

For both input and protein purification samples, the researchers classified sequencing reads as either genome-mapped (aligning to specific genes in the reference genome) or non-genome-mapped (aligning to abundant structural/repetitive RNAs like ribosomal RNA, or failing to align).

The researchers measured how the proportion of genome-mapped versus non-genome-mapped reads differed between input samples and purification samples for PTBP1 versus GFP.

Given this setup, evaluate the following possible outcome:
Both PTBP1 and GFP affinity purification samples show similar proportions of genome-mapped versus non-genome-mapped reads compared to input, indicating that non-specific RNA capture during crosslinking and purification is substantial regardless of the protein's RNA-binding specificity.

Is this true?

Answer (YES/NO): NO